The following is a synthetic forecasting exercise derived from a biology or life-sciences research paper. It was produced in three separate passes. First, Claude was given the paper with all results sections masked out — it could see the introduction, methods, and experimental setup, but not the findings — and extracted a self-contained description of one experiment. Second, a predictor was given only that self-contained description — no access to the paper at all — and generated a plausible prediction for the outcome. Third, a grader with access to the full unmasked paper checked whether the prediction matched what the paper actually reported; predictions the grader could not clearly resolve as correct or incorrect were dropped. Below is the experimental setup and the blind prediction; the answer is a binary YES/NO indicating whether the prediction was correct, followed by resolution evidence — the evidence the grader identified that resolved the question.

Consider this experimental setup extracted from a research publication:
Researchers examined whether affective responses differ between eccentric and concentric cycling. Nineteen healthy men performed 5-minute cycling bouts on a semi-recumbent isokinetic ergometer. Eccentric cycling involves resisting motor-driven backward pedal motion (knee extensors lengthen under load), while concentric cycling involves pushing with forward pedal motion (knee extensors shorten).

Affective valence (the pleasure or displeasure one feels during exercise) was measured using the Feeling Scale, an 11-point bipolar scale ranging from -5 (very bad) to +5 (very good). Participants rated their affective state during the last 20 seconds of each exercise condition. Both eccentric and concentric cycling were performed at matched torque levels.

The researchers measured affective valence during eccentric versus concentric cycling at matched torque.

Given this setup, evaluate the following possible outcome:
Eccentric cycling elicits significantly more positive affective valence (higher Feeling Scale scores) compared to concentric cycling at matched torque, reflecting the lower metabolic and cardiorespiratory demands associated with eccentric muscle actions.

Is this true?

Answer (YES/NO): NO